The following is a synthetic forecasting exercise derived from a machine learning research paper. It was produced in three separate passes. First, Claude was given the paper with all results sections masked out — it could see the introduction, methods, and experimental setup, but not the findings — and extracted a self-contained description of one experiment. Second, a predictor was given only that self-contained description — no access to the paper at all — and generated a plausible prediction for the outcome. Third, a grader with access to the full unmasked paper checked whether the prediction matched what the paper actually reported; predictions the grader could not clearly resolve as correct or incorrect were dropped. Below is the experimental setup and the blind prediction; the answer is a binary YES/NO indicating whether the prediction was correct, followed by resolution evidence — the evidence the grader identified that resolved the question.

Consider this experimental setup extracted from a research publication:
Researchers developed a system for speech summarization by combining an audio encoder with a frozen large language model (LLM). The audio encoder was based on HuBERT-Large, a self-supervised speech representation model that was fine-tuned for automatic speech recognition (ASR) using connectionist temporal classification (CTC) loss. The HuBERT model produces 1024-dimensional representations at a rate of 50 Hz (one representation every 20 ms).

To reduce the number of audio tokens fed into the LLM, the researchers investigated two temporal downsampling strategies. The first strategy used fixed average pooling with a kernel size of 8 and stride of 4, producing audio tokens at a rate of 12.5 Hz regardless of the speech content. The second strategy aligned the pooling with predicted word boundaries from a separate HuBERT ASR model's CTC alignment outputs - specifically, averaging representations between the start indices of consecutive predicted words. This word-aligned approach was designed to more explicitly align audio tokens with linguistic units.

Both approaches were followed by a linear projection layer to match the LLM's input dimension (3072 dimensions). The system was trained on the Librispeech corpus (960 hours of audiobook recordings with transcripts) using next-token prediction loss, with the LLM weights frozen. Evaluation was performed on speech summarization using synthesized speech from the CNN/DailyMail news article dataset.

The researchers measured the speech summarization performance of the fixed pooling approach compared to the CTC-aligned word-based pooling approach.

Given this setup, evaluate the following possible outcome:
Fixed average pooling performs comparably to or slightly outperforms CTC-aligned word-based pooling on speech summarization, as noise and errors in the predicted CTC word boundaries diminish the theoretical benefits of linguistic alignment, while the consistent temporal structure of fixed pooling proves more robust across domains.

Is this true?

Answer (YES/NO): YES